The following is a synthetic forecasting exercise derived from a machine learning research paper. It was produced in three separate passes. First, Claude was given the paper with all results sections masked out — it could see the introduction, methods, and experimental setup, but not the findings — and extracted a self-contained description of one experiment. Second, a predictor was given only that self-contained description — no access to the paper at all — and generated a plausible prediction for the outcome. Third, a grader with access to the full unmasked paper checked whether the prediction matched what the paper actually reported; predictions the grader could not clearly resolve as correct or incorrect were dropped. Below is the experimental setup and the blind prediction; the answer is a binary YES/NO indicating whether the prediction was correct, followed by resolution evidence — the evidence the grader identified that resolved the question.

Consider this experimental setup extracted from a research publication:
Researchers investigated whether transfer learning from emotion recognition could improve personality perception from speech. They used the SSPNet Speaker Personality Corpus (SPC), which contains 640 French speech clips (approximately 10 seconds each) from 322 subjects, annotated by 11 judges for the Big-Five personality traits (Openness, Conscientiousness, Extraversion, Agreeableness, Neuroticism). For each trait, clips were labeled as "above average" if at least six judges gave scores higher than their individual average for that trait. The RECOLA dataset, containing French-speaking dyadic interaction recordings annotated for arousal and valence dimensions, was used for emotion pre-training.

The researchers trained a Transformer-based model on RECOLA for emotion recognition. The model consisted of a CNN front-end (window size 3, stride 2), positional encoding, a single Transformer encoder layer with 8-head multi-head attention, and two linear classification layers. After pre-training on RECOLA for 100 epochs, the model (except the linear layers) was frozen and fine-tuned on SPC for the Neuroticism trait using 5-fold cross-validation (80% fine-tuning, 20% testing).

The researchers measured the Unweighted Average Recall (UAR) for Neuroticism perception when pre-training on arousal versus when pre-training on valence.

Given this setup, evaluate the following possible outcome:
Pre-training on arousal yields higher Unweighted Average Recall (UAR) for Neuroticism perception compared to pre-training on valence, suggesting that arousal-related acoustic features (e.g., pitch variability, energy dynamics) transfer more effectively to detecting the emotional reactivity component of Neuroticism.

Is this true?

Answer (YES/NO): NO